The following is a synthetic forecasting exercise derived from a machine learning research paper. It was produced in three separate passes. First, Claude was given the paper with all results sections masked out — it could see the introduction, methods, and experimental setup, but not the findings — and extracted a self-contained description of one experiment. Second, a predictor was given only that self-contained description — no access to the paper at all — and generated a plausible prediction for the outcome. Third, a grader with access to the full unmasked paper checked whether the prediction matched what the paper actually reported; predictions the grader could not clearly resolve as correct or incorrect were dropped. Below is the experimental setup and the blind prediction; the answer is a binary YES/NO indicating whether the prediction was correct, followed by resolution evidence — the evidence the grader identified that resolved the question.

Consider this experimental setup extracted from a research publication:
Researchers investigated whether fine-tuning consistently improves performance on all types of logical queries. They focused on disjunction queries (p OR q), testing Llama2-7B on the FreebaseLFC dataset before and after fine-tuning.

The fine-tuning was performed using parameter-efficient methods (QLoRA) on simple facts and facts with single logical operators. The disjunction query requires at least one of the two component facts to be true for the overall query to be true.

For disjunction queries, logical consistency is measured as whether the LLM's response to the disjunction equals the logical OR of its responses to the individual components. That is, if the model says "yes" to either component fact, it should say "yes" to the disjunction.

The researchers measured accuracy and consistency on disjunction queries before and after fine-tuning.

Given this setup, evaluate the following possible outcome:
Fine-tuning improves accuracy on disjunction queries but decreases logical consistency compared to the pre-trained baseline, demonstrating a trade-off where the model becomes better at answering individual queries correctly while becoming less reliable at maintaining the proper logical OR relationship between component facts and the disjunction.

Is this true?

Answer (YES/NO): YES